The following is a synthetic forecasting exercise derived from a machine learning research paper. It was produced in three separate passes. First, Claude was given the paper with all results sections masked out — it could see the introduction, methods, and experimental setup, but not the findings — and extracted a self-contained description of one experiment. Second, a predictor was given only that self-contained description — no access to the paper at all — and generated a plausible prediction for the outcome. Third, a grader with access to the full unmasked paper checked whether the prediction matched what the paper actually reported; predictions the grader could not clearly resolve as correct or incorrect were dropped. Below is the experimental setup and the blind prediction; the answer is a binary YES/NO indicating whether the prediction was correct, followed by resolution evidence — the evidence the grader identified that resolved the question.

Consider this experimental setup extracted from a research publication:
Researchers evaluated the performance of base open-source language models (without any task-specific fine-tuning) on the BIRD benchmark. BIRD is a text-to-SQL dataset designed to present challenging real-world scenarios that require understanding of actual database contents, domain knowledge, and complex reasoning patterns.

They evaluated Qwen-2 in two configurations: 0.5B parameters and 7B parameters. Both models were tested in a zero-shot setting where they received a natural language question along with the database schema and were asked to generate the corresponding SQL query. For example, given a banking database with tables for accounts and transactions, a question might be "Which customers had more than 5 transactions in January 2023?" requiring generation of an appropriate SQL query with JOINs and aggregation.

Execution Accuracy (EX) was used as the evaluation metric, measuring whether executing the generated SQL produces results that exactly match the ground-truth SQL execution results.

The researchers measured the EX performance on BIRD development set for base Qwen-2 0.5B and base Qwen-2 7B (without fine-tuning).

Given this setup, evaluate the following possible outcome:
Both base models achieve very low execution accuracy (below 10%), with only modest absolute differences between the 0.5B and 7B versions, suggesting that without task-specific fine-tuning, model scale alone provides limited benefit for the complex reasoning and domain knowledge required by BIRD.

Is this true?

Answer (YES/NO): NO